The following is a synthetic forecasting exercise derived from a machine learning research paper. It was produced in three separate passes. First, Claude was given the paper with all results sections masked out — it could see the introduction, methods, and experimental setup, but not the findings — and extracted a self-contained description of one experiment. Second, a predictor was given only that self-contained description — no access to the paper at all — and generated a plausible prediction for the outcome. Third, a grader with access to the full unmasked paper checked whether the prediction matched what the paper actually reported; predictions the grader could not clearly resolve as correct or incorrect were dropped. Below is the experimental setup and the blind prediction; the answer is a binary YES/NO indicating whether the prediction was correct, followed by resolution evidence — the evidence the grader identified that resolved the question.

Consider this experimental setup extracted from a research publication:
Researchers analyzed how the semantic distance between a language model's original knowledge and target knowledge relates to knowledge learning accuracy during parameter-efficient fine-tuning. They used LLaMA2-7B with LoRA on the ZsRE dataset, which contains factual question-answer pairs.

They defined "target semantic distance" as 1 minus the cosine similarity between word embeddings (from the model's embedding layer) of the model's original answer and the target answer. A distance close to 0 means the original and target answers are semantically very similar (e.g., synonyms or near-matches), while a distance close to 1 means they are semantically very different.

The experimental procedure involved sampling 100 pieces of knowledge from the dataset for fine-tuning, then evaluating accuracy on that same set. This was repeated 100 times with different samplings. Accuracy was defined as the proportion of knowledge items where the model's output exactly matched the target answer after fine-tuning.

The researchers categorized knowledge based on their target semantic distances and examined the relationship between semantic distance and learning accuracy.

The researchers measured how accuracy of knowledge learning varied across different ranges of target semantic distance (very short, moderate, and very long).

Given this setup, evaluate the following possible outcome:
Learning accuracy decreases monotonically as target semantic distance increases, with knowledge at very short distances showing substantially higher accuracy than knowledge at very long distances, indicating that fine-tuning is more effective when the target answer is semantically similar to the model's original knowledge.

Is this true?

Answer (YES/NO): NO